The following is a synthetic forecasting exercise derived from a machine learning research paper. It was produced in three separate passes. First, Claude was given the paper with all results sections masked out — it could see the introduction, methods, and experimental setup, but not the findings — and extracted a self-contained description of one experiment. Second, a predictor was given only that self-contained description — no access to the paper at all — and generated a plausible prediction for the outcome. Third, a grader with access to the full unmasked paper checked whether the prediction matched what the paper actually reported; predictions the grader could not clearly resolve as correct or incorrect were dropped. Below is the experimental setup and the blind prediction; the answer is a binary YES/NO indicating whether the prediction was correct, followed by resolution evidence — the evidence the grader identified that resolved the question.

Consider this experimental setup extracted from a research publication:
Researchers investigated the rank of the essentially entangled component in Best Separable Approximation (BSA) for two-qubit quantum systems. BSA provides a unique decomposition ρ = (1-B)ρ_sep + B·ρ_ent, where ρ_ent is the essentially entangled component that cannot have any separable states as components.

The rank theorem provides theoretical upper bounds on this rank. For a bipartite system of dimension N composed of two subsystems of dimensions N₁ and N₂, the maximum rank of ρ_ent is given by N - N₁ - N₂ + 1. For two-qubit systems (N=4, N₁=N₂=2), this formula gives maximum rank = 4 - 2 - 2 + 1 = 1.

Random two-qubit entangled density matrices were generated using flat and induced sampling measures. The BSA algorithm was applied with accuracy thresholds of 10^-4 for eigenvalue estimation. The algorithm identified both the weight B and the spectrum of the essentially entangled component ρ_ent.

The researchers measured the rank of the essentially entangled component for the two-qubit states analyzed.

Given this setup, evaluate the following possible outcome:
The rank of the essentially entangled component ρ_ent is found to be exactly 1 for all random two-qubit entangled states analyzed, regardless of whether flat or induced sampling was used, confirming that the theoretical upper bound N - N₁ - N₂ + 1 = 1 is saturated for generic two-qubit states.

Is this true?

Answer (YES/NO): YES